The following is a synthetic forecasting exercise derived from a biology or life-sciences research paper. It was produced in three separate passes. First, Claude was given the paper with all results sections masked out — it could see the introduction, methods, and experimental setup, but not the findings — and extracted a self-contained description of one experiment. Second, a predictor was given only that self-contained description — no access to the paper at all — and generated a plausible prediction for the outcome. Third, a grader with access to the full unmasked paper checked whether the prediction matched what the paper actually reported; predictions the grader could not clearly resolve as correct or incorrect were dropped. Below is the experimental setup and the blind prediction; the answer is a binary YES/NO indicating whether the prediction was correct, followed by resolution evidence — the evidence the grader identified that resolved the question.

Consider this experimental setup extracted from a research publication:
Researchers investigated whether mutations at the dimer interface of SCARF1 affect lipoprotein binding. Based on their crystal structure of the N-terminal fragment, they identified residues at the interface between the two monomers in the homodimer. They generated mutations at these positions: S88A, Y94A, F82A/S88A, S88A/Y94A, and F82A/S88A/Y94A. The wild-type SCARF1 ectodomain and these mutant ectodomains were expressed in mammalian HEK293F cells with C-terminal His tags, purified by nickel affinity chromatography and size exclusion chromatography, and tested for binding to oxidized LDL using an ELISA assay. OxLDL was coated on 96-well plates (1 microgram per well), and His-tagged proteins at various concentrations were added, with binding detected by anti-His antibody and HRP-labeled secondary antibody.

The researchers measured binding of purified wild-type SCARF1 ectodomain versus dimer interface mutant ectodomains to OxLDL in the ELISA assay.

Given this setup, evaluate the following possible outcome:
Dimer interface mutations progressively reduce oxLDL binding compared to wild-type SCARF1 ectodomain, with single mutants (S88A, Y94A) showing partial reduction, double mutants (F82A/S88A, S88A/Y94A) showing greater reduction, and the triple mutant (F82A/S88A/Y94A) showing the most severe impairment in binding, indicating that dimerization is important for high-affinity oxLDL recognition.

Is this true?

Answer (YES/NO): NO